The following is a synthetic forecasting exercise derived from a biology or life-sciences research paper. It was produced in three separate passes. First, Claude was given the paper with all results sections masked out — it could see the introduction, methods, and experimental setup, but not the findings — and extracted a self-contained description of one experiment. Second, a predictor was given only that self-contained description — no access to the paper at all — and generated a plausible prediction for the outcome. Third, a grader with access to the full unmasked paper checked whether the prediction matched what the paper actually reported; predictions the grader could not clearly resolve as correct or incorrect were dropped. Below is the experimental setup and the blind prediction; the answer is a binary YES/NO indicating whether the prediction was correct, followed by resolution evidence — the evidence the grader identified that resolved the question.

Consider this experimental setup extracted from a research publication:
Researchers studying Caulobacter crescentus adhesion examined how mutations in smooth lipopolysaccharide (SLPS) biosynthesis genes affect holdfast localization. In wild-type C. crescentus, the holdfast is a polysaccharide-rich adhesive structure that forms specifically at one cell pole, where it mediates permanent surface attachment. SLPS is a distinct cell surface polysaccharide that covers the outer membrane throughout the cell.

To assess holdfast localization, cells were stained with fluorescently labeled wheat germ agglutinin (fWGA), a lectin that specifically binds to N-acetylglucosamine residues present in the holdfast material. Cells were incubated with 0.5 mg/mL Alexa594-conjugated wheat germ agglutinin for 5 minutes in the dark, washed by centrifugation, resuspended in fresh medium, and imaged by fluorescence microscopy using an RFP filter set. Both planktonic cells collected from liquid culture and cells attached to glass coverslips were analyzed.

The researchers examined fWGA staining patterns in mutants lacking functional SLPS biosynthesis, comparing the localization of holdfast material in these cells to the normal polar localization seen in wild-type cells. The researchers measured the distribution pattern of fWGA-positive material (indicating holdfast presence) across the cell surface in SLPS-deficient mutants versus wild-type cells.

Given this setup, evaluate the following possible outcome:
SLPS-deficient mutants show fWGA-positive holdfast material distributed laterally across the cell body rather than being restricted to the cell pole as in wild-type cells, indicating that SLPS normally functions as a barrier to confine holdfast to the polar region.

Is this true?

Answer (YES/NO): NO